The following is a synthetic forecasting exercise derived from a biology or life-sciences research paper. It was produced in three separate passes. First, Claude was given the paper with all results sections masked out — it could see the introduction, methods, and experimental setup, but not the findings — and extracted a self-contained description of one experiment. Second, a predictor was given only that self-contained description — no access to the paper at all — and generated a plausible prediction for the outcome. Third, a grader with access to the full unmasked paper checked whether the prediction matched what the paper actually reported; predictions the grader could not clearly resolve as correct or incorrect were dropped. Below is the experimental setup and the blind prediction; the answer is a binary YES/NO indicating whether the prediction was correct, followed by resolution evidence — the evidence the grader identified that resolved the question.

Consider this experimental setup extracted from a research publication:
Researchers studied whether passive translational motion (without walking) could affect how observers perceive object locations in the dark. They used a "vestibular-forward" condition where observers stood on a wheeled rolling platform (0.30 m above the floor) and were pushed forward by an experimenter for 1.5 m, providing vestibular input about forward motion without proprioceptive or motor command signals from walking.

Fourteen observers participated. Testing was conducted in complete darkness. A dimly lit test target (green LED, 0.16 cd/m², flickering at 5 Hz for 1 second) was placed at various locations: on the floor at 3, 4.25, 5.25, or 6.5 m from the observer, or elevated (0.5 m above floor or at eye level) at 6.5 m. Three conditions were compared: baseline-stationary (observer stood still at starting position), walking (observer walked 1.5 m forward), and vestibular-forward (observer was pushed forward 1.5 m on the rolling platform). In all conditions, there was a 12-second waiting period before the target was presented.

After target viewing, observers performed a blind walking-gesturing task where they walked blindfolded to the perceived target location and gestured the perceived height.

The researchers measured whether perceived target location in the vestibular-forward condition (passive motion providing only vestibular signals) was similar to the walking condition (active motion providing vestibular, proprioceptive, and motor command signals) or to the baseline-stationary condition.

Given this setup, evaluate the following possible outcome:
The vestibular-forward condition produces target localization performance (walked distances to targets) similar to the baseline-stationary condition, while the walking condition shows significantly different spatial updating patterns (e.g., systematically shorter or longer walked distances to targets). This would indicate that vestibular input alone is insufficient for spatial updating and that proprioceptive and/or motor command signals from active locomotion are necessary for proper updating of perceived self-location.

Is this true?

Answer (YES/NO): NO